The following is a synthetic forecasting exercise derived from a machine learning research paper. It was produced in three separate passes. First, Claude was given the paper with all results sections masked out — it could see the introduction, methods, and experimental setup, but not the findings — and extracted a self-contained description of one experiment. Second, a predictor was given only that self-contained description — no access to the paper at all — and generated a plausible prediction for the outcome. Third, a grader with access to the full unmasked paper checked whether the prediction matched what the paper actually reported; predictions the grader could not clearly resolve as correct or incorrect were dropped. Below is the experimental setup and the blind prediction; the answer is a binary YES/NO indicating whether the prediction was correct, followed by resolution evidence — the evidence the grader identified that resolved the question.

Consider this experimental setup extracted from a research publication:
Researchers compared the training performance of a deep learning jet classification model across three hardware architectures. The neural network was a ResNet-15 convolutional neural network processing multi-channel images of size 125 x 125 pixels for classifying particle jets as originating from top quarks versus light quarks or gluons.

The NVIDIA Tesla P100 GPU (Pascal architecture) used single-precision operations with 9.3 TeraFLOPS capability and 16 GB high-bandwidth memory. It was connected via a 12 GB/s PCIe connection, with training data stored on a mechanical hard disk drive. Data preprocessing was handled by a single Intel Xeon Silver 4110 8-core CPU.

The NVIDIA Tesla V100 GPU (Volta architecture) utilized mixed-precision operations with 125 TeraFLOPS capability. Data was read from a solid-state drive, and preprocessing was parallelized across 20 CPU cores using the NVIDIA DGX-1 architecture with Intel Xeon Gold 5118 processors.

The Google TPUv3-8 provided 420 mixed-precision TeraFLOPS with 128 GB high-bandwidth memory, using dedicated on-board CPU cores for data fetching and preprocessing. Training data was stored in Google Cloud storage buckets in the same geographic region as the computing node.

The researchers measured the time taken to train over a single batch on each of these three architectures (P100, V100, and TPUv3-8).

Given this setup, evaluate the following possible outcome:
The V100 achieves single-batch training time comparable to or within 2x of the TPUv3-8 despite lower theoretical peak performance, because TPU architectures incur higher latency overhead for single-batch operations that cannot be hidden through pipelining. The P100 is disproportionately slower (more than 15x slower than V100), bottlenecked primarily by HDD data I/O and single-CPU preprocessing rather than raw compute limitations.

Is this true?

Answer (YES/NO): NO